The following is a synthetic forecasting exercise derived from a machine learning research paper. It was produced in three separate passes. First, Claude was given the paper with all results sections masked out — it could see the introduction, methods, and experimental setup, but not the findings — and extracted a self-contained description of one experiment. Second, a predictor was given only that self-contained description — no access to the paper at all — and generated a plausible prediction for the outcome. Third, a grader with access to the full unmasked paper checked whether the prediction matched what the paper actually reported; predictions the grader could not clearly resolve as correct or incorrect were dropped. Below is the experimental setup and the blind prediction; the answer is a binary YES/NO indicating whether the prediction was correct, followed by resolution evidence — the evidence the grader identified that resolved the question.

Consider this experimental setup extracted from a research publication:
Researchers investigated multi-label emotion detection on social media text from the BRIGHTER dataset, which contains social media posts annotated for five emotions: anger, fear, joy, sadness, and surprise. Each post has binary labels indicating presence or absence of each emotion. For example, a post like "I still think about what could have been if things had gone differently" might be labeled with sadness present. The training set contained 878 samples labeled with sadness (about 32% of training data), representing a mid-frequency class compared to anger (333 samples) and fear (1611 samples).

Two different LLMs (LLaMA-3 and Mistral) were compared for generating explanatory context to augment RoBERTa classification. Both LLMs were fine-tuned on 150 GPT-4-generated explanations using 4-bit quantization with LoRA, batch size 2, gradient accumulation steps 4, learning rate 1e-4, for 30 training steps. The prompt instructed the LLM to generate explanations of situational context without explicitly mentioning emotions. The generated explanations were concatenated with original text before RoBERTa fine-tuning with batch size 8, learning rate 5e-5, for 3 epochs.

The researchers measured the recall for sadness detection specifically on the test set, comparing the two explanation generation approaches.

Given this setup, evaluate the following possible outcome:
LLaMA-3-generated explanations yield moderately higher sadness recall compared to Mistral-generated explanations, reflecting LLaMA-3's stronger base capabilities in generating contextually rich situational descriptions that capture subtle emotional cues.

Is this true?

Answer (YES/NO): YES